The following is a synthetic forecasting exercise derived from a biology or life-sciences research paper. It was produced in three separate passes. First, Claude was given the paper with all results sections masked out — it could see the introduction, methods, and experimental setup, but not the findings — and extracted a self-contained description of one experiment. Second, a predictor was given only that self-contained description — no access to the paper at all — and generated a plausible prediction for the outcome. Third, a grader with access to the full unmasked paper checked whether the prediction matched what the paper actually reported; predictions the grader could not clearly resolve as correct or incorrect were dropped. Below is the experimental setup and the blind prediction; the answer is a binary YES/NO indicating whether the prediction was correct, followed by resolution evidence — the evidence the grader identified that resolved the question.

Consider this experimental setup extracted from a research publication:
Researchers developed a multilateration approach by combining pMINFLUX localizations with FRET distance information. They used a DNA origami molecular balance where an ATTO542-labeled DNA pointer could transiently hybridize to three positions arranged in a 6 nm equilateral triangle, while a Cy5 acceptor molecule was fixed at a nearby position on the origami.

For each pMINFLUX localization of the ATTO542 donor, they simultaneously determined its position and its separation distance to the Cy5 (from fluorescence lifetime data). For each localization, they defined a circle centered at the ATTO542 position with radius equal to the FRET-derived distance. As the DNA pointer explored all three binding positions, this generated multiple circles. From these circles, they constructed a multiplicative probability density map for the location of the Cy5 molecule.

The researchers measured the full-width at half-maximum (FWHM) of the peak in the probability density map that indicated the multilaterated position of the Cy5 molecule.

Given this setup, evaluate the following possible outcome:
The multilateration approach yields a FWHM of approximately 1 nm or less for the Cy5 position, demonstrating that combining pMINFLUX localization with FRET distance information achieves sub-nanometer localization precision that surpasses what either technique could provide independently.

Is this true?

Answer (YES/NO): YES